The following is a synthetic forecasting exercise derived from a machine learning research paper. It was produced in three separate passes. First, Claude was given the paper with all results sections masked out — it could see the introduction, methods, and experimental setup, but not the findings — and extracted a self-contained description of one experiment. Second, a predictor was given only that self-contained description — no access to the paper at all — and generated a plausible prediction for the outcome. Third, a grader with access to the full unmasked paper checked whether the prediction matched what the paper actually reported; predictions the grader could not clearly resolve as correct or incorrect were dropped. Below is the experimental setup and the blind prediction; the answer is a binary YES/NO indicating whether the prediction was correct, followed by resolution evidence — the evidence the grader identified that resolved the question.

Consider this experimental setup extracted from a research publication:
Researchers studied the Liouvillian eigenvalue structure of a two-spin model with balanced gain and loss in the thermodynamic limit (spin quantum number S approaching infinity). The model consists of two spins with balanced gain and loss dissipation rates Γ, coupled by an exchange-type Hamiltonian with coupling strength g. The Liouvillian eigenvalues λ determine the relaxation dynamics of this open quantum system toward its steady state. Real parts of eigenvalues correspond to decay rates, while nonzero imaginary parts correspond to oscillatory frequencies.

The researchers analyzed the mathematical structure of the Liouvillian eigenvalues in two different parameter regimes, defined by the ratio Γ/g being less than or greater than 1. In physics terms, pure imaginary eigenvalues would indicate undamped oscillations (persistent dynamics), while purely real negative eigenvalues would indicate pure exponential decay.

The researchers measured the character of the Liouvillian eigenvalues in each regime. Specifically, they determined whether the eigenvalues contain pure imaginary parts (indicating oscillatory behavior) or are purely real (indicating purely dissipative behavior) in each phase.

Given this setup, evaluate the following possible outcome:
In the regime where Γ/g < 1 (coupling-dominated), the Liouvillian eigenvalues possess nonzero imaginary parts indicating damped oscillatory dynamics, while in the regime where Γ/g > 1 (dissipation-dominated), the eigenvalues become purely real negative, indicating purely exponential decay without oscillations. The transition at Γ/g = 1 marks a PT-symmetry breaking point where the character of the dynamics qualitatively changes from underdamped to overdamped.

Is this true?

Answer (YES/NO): NO